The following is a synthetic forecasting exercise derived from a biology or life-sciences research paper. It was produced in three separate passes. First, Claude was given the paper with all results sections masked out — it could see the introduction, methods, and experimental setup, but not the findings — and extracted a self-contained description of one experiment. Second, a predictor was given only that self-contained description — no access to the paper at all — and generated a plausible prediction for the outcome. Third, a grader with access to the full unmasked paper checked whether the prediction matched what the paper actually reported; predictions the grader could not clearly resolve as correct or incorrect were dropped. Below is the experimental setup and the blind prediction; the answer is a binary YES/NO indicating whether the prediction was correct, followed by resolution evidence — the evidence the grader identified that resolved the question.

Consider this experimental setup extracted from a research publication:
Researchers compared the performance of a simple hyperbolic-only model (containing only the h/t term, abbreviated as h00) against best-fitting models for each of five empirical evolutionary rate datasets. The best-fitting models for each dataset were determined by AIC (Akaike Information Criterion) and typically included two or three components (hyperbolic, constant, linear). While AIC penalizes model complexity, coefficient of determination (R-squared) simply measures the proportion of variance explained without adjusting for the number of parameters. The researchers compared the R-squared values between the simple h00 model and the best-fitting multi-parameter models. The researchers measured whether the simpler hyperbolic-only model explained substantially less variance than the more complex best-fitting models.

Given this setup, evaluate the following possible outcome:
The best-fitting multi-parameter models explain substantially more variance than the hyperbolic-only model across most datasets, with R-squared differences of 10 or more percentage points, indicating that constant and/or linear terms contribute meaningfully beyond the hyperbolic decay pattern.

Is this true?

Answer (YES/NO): NO